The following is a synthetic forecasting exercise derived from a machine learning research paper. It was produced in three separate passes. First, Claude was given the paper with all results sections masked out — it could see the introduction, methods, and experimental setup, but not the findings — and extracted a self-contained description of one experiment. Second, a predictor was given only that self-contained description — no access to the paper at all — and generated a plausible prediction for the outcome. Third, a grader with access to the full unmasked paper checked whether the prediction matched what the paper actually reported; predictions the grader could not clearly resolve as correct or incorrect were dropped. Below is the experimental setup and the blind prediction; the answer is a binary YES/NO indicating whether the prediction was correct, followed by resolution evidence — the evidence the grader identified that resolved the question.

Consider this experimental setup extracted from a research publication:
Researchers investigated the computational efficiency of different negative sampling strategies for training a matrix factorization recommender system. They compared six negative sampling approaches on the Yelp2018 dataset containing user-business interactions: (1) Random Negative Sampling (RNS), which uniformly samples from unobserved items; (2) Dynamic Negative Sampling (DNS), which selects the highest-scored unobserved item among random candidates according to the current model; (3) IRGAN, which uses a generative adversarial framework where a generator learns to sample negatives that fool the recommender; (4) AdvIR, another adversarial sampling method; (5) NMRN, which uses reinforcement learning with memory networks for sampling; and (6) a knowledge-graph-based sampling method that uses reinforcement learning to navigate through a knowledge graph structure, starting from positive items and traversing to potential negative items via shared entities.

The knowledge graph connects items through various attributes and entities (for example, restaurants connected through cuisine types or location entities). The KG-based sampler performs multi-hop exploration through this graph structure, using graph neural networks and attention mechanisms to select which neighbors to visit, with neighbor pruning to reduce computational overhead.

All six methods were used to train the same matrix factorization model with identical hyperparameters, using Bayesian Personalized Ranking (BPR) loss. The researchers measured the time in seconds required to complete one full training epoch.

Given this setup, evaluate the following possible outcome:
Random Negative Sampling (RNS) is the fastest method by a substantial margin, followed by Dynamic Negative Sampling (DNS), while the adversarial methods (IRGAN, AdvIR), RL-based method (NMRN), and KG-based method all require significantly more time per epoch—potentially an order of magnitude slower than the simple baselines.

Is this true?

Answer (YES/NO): YES